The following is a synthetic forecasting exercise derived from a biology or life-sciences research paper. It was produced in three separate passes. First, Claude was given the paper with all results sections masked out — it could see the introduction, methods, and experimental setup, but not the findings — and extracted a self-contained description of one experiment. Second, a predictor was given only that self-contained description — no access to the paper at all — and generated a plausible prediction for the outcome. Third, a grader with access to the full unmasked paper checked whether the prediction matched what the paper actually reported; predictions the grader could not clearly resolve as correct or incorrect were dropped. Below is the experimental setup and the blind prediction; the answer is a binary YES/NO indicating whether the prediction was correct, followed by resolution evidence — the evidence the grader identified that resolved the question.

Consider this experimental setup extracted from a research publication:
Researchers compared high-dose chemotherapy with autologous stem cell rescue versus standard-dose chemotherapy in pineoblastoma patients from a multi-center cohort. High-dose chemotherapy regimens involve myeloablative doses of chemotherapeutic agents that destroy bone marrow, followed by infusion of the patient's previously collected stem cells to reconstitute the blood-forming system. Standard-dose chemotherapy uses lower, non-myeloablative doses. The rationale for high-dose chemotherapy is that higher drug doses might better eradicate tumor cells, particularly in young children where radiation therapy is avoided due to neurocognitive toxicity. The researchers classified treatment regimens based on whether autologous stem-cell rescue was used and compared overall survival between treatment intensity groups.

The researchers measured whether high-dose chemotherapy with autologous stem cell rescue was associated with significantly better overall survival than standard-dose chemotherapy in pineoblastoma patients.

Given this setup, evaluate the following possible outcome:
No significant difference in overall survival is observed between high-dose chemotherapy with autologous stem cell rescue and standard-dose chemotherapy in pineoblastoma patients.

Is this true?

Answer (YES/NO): NO